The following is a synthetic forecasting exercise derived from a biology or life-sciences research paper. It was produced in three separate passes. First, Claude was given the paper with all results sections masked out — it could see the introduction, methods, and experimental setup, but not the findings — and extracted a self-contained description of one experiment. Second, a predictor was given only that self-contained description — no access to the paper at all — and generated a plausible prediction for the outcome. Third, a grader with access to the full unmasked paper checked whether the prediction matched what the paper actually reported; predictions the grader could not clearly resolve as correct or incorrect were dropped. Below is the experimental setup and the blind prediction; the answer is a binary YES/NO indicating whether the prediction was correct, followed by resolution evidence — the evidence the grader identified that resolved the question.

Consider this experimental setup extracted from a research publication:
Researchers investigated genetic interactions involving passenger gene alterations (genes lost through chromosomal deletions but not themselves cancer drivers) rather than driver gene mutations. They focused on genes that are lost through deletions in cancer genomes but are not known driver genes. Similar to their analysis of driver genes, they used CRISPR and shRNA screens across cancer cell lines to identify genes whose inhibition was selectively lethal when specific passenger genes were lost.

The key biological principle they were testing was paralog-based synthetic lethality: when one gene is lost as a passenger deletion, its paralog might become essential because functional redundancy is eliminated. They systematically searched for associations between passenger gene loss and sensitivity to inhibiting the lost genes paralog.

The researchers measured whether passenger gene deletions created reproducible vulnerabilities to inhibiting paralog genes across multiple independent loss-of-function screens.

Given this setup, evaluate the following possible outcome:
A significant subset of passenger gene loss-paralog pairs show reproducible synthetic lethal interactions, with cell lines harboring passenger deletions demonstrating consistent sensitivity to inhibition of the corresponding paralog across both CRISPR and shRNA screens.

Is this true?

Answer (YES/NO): NO